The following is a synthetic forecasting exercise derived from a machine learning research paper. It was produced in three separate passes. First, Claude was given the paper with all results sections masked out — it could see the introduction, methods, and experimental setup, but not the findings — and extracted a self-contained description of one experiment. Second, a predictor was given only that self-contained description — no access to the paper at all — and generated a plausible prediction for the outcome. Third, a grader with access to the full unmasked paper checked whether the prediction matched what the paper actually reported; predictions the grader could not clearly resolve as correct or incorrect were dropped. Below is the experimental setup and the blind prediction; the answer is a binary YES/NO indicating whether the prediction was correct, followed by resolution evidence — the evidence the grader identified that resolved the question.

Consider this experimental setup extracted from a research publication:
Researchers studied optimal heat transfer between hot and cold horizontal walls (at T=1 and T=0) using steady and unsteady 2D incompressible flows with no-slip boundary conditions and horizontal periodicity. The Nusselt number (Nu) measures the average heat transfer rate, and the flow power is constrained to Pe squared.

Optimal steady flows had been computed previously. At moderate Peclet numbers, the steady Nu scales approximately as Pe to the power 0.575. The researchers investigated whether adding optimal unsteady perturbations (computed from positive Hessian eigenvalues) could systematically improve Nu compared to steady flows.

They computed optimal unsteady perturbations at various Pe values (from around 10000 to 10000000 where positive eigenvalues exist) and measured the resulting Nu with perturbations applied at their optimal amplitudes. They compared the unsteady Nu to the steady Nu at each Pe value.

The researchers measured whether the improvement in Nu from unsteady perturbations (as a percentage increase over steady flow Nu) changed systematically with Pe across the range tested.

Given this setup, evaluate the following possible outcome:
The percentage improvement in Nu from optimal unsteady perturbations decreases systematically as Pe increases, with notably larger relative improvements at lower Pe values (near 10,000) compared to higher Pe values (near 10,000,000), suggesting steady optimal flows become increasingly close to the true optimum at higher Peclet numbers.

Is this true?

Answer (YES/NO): NO